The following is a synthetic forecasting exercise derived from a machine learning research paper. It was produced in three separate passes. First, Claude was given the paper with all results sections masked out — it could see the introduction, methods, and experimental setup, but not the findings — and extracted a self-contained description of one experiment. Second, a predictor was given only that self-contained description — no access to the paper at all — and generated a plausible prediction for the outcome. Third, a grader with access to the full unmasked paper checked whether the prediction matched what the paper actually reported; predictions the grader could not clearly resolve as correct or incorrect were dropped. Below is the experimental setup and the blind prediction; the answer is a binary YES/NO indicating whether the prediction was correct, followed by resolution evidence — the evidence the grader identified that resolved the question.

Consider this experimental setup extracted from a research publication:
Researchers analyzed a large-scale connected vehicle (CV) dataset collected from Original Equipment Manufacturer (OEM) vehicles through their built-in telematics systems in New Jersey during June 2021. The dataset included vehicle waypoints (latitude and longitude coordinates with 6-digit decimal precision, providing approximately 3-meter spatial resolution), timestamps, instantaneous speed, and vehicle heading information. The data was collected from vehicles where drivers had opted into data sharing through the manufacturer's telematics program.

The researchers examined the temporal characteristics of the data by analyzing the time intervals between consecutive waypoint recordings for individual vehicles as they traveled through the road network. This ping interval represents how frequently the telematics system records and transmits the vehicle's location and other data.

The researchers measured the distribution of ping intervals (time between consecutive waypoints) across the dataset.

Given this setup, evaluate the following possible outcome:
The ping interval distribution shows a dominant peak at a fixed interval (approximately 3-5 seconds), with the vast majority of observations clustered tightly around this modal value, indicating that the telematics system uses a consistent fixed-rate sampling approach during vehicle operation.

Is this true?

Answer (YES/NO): YES